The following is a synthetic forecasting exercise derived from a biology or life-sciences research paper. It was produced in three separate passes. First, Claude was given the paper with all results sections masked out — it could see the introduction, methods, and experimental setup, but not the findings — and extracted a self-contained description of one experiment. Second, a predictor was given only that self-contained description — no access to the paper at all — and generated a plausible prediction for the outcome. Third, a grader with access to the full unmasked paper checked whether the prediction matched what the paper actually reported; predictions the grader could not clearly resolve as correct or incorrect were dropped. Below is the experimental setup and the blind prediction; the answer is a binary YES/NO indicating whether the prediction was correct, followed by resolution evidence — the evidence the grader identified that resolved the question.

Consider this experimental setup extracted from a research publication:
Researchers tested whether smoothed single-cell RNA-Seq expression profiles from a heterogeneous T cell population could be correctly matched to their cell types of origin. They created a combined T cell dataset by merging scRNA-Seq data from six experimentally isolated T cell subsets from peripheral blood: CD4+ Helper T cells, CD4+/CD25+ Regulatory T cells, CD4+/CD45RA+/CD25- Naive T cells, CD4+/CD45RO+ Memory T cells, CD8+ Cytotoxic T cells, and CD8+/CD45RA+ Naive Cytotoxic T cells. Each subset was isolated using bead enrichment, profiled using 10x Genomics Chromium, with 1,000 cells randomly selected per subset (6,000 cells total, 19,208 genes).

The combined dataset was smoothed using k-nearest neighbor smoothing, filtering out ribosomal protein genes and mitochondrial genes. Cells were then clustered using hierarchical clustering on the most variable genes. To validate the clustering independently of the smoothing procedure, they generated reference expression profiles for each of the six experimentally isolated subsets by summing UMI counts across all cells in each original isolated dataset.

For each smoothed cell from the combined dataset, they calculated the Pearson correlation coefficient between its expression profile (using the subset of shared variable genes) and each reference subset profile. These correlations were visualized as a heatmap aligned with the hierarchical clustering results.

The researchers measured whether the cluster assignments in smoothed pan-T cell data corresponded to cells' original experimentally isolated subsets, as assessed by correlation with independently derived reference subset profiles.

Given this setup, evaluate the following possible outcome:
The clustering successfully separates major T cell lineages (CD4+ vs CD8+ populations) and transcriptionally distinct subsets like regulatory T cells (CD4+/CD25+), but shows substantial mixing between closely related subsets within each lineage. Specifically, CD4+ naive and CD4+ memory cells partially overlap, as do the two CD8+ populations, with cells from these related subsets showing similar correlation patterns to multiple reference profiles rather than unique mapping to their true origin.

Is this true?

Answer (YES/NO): NO